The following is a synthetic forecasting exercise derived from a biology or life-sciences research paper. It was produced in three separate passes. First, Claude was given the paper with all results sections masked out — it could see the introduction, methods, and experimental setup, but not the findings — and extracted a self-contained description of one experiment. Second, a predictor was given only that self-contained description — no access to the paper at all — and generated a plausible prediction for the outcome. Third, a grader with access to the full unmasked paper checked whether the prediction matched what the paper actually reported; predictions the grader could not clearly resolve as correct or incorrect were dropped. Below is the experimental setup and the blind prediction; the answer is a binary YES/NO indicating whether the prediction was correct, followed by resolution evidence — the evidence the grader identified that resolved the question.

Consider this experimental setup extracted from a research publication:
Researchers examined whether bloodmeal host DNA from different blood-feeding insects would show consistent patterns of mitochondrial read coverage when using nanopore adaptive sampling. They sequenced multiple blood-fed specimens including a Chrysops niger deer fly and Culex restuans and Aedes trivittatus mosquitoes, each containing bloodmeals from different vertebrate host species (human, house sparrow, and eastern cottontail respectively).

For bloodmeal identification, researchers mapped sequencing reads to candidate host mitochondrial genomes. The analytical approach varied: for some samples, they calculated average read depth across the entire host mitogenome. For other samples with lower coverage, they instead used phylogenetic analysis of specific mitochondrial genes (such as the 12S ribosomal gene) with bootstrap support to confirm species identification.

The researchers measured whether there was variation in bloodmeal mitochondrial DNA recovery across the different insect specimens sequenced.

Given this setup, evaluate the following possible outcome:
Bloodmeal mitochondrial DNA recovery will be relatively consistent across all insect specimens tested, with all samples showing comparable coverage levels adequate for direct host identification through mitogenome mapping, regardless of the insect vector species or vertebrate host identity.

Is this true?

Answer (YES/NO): NO